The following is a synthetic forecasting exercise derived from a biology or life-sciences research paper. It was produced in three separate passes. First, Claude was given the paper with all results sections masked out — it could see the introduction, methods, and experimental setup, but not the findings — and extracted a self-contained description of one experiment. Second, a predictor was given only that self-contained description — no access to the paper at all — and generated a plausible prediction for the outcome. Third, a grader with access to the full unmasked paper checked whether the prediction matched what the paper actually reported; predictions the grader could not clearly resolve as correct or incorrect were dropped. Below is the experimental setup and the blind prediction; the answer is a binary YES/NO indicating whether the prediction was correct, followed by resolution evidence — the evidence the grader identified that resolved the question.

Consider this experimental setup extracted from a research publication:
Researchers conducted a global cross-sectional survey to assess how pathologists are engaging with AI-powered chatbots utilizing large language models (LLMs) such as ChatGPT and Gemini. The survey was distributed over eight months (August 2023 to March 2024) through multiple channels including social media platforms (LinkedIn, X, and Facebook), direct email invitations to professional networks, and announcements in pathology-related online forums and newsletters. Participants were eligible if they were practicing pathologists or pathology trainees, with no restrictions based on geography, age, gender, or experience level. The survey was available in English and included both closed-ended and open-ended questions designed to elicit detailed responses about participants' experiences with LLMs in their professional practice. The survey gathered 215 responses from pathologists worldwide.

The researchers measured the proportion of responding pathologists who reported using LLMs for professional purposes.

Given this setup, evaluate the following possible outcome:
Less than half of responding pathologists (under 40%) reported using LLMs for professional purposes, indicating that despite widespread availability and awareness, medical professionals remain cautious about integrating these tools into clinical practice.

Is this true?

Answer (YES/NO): NO